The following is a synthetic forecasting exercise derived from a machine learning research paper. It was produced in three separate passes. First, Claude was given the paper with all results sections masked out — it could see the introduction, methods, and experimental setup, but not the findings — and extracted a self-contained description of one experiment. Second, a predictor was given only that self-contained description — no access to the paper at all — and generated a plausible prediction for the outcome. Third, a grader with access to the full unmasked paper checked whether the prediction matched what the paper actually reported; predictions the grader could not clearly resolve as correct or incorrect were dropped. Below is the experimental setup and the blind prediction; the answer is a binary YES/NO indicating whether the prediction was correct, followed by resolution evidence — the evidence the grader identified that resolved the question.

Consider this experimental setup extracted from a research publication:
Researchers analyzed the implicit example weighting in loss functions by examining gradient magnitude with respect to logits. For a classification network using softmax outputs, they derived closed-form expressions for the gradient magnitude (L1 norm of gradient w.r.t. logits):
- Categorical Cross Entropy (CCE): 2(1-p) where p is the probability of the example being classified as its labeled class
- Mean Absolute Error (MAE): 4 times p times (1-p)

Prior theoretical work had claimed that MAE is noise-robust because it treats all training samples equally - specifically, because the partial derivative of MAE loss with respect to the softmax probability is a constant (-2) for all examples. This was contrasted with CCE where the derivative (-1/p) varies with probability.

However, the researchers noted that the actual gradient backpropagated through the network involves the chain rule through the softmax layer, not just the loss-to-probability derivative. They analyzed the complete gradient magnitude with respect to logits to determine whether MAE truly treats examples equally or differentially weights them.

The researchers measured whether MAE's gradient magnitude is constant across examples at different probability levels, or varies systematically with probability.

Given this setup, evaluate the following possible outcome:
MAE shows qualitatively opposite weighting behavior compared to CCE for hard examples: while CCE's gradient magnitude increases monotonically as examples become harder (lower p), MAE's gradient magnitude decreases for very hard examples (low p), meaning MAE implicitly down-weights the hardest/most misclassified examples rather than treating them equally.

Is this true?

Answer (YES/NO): YES